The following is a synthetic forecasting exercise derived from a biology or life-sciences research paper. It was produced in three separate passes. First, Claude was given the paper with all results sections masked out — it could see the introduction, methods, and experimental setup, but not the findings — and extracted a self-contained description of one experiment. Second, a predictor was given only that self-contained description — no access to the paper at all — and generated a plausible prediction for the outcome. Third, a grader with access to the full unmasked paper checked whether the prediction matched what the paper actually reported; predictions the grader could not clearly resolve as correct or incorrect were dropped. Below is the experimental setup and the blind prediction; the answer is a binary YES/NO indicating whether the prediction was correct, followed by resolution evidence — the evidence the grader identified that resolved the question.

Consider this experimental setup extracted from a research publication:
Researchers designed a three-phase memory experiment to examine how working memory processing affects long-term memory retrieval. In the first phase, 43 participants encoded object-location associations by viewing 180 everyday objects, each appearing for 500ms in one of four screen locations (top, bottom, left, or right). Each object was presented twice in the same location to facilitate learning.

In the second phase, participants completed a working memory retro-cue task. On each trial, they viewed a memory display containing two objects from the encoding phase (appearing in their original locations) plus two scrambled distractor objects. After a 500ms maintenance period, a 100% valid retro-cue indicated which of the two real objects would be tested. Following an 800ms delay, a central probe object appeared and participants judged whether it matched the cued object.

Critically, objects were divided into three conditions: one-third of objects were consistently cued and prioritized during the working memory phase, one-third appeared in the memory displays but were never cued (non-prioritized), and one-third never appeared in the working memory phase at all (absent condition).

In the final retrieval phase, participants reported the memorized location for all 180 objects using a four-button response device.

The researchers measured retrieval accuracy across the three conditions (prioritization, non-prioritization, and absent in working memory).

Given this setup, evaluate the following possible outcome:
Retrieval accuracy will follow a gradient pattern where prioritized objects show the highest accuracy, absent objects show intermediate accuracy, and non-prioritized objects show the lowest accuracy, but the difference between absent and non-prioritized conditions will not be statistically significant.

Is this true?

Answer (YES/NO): NO